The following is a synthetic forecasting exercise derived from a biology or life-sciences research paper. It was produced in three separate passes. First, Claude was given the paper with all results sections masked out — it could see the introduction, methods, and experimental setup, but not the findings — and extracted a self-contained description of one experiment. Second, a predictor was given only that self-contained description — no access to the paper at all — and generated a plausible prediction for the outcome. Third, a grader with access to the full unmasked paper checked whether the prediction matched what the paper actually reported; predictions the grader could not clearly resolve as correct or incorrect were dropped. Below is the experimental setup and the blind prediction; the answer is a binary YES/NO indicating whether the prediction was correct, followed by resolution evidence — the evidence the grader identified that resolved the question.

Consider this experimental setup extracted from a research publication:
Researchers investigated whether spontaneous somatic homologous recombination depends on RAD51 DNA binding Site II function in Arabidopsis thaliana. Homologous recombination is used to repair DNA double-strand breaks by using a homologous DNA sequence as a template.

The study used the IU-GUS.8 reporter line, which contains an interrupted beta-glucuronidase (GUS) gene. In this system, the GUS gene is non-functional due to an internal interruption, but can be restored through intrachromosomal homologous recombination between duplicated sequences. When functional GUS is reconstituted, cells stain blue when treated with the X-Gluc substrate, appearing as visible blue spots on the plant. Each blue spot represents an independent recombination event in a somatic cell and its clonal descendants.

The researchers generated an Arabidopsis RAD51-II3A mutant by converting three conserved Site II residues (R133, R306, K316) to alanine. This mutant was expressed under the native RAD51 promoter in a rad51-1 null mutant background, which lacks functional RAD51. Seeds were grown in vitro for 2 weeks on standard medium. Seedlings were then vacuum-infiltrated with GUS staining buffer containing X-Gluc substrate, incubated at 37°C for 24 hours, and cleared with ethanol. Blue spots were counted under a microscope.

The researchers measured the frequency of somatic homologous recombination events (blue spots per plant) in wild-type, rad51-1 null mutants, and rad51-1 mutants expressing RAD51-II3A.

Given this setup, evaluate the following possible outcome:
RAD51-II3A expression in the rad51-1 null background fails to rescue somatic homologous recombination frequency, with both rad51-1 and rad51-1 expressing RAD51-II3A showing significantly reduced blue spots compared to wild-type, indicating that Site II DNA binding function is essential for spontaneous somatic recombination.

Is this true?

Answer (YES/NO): YES